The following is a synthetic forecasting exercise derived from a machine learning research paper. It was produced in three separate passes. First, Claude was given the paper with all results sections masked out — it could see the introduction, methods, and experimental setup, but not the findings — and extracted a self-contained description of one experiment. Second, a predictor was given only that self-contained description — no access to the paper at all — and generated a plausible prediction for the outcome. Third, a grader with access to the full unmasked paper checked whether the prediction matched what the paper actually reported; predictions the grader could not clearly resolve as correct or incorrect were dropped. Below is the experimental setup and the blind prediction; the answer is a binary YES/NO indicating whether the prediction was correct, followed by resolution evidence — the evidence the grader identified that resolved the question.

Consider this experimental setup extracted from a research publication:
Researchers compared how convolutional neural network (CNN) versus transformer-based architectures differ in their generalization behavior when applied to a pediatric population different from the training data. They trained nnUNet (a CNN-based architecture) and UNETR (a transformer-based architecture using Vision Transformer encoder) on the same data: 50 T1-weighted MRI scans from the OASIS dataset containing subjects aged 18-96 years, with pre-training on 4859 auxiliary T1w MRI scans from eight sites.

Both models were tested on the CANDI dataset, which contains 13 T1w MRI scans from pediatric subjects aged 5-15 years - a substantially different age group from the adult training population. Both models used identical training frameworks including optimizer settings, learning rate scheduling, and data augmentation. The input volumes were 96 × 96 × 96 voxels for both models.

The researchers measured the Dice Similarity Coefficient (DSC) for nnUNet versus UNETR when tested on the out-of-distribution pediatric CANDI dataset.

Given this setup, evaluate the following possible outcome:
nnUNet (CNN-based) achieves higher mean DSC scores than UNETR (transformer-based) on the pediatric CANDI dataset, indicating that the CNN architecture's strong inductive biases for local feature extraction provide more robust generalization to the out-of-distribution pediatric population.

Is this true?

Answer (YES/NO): NO